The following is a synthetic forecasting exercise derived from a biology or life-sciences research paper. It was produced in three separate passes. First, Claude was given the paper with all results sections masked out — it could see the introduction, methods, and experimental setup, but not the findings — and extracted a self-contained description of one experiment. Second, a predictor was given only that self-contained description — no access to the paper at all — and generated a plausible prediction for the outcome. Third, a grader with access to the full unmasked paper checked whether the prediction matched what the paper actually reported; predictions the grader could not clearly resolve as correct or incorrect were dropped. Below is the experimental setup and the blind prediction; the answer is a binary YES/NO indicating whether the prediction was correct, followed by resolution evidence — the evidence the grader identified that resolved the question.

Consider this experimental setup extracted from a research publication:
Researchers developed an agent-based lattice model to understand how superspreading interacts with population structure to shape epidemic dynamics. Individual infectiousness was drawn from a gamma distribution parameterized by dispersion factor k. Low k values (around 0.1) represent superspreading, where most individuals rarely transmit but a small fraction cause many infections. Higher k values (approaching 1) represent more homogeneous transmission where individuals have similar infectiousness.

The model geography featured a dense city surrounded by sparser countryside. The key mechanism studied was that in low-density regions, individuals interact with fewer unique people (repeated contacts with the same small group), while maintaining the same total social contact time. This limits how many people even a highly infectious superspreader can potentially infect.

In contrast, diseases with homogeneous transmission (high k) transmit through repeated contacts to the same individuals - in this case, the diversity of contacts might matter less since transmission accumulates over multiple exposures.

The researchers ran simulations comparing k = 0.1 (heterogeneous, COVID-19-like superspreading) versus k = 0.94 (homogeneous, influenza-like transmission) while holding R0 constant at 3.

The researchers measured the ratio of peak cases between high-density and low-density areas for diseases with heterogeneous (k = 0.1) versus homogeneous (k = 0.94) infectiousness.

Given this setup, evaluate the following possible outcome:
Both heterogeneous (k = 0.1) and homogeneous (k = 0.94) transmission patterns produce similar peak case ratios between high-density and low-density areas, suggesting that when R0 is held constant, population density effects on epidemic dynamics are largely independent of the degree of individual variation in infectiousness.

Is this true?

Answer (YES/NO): NO